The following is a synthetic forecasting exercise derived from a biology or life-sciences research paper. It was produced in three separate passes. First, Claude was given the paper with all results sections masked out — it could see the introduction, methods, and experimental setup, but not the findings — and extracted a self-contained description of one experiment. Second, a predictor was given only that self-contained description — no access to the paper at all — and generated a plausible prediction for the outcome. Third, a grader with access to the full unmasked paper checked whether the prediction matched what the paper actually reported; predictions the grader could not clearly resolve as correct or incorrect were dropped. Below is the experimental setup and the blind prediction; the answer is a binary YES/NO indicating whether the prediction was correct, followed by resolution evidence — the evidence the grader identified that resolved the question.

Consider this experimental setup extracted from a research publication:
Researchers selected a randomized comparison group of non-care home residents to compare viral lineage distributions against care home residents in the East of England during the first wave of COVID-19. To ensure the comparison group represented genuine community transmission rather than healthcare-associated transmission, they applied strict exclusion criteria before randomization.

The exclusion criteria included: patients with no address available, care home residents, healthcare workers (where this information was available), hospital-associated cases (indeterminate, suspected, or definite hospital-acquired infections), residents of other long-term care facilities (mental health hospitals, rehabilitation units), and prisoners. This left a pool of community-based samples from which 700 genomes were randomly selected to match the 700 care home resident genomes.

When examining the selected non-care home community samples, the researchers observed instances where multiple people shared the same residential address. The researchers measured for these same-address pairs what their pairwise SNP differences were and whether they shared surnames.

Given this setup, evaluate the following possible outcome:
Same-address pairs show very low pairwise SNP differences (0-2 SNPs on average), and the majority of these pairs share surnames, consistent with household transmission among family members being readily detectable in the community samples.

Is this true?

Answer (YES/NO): YES